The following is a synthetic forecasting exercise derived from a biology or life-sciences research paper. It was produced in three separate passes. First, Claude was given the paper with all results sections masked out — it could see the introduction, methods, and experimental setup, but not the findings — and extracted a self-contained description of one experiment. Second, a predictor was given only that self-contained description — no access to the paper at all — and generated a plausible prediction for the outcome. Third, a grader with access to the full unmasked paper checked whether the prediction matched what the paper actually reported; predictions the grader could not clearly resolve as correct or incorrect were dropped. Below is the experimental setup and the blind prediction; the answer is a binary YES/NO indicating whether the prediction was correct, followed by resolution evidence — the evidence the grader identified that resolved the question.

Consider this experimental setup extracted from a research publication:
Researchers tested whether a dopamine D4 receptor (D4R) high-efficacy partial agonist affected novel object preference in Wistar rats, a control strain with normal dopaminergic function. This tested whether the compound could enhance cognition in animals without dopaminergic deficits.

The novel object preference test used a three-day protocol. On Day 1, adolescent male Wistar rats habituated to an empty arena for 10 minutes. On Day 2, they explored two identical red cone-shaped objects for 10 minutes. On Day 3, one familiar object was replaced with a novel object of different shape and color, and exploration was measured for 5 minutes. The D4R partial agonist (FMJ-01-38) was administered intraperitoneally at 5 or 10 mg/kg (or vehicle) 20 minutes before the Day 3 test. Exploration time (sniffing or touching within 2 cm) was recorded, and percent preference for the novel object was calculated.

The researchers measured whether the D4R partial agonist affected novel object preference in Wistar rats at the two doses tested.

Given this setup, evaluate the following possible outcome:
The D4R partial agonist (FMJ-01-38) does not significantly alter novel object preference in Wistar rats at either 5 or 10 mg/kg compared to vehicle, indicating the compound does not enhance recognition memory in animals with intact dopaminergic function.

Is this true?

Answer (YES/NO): NO